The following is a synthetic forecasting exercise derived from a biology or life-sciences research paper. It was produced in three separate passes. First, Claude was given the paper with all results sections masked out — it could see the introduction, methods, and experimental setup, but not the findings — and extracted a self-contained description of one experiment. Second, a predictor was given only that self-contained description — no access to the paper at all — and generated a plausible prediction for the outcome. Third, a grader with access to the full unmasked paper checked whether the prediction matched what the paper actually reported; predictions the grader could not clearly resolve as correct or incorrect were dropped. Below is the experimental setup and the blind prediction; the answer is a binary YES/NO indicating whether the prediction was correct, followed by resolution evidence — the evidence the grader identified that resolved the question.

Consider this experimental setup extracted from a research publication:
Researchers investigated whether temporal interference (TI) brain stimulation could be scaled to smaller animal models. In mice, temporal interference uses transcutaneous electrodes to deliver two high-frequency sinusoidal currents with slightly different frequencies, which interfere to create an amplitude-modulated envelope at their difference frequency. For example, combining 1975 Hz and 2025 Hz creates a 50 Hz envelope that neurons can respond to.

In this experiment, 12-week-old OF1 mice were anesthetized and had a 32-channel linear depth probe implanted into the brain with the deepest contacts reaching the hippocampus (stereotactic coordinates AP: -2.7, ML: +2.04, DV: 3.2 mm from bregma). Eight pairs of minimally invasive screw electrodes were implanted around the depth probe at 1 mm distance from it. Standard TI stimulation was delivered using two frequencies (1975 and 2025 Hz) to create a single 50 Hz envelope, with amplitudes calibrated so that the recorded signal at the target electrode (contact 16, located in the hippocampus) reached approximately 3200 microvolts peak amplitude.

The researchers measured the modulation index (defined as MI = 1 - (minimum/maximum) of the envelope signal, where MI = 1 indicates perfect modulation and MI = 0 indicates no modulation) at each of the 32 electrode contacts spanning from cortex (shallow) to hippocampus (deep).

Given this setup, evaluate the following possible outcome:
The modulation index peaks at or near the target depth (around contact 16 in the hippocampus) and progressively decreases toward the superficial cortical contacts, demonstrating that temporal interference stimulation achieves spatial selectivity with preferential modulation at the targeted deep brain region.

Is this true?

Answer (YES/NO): NO